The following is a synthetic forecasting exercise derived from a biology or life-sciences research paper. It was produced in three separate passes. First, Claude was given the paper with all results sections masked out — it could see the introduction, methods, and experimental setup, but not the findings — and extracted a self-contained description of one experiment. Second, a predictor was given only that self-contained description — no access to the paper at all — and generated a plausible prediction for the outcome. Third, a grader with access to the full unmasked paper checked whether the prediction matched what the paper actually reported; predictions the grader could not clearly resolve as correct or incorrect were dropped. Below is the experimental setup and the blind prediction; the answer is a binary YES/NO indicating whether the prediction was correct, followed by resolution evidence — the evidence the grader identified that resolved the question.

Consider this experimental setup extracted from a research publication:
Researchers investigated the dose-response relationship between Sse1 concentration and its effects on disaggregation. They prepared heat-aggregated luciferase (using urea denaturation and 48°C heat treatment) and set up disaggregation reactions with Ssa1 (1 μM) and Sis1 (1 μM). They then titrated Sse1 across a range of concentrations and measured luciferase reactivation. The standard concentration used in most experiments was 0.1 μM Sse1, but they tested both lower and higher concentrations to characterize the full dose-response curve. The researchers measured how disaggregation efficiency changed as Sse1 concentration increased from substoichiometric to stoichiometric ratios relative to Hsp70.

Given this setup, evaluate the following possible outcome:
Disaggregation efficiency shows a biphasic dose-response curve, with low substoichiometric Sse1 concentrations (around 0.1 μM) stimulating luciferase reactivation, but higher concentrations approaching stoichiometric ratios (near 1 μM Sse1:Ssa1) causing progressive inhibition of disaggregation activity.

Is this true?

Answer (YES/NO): YES